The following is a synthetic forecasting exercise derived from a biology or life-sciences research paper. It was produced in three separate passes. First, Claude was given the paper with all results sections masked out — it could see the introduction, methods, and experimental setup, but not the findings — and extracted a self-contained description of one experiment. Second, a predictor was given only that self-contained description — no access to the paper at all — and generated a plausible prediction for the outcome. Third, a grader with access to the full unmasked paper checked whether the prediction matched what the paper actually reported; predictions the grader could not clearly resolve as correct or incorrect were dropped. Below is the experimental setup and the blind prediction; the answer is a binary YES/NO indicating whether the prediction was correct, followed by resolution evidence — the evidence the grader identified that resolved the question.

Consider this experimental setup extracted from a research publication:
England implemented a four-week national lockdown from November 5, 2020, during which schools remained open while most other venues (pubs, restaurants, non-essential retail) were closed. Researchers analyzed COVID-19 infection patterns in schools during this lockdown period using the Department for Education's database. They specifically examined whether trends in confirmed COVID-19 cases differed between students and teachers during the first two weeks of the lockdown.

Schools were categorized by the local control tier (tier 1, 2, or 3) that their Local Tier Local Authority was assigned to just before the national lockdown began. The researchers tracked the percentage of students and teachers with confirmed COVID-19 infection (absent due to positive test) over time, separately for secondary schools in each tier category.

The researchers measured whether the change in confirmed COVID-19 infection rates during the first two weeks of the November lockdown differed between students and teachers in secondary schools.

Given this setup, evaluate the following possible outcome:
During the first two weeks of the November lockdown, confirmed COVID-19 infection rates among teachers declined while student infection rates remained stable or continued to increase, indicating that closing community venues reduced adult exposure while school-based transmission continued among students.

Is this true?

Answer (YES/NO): NO